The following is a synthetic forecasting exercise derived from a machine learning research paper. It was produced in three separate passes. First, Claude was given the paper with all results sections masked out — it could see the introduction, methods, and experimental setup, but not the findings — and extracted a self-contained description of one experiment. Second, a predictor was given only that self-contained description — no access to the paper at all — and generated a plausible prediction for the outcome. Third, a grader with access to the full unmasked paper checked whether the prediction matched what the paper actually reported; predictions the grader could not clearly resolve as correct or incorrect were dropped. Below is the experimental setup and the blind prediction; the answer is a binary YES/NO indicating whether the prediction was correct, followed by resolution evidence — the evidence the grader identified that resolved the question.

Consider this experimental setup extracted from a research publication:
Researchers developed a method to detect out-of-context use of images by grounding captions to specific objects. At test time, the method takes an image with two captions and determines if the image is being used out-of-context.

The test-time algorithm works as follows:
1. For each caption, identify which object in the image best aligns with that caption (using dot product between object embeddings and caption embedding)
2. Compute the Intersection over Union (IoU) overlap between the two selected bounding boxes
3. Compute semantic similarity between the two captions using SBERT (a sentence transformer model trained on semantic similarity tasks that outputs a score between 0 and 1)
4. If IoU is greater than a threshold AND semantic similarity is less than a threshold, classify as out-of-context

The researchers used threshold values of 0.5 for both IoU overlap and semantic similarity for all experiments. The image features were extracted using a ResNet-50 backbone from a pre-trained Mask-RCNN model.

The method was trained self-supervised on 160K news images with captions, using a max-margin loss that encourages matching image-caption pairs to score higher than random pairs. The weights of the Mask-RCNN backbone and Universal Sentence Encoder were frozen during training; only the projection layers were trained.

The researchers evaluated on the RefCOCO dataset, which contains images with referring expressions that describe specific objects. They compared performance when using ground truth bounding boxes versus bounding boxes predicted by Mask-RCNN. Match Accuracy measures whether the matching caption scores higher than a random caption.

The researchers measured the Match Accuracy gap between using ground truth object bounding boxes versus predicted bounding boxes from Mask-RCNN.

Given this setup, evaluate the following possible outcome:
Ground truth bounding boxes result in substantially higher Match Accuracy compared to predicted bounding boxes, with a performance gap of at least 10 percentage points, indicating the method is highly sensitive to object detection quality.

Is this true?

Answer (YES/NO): NO